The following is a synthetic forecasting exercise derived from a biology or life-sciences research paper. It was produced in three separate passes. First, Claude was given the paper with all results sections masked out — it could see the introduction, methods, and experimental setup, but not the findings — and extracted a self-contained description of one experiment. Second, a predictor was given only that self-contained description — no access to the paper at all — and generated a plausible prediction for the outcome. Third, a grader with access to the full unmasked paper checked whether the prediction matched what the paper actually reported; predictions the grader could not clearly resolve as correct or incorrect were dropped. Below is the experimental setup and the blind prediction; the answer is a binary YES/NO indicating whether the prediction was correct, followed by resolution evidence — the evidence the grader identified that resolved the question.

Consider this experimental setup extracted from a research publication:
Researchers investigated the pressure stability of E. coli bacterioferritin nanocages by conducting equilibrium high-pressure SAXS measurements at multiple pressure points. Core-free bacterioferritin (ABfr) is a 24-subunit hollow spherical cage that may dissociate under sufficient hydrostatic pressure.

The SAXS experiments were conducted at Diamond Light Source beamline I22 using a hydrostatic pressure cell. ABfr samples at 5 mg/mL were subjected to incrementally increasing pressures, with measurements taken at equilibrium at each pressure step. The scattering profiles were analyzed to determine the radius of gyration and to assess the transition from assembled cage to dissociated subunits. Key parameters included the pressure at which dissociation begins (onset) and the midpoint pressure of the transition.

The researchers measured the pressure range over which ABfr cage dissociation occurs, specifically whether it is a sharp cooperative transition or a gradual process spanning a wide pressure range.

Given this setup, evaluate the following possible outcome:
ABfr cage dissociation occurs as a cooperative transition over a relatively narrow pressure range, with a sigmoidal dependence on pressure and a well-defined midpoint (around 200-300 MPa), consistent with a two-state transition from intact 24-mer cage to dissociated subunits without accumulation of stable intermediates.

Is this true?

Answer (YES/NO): NO